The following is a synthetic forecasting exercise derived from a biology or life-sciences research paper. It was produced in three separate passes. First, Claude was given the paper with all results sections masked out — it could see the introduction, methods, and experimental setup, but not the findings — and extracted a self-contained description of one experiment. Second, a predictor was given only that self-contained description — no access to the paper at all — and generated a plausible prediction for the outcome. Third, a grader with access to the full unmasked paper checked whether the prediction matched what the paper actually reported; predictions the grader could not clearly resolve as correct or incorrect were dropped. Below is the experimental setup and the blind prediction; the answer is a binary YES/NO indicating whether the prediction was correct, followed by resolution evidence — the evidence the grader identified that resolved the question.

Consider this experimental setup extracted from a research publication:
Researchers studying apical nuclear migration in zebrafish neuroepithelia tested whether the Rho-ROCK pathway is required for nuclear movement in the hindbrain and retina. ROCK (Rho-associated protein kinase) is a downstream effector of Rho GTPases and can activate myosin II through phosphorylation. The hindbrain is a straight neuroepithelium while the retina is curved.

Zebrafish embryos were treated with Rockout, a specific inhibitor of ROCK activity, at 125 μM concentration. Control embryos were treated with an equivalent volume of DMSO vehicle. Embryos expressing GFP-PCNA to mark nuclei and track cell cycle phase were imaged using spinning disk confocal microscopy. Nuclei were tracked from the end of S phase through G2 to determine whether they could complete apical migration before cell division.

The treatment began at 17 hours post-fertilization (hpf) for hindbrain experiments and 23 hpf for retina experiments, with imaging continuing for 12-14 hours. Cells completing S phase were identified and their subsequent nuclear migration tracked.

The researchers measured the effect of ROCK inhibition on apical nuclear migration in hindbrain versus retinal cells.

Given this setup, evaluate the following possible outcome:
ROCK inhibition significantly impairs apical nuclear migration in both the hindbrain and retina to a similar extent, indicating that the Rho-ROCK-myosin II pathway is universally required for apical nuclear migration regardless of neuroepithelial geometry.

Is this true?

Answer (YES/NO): NO